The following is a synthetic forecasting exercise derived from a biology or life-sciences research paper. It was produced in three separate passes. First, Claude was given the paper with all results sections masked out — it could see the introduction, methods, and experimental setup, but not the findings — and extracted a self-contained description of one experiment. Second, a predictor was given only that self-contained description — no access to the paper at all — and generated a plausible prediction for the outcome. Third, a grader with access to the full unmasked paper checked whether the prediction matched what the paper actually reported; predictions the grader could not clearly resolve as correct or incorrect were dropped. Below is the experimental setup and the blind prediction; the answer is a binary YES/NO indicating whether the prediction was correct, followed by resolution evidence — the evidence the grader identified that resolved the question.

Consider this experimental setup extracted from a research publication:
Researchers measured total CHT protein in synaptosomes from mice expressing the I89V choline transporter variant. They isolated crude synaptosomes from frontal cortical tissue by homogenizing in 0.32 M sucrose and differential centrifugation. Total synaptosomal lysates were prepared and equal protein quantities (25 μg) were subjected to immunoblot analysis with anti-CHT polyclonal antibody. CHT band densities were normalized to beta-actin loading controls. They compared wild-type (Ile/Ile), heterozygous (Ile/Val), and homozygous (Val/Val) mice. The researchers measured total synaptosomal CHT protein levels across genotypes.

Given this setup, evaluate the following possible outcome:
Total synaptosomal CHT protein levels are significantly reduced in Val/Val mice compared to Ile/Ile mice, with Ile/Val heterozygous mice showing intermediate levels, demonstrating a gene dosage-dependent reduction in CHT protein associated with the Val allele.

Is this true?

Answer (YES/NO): NO